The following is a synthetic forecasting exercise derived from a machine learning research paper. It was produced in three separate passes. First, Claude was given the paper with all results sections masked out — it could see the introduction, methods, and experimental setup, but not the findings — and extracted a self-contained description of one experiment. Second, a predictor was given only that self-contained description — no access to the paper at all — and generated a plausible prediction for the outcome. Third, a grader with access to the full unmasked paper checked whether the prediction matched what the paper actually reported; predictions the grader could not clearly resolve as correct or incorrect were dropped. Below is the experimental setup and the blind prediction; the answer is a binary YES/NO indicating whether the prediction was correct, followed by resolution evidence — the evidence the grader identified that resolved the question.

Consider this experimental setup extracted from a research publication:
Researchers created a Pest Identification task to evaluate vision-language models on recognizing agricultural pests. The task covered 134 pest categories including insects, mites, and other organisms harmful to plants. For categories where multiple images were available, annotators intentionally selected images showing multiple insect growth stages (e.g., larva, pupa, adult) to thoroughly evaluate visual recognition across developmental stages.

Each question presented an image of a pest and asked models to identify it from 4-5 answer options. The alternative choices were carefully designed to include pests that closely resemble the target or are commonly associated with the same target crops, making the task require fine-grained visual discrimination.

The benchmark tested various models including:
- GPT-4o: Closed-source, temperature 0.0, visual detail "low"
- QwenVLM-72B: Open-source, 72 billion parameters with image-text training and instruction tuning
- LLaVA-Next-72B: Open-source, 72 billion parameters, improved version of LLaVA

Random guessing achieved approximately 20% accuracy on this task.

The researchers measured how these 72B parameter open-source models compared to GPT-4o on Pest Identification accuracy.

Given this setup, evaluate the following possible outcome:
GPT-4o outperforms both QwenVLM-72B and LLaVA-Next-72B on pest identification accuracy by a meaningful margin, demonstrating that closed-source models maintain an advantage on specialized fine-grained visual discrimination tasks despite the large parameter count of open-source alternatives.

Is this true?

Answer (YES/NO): YES